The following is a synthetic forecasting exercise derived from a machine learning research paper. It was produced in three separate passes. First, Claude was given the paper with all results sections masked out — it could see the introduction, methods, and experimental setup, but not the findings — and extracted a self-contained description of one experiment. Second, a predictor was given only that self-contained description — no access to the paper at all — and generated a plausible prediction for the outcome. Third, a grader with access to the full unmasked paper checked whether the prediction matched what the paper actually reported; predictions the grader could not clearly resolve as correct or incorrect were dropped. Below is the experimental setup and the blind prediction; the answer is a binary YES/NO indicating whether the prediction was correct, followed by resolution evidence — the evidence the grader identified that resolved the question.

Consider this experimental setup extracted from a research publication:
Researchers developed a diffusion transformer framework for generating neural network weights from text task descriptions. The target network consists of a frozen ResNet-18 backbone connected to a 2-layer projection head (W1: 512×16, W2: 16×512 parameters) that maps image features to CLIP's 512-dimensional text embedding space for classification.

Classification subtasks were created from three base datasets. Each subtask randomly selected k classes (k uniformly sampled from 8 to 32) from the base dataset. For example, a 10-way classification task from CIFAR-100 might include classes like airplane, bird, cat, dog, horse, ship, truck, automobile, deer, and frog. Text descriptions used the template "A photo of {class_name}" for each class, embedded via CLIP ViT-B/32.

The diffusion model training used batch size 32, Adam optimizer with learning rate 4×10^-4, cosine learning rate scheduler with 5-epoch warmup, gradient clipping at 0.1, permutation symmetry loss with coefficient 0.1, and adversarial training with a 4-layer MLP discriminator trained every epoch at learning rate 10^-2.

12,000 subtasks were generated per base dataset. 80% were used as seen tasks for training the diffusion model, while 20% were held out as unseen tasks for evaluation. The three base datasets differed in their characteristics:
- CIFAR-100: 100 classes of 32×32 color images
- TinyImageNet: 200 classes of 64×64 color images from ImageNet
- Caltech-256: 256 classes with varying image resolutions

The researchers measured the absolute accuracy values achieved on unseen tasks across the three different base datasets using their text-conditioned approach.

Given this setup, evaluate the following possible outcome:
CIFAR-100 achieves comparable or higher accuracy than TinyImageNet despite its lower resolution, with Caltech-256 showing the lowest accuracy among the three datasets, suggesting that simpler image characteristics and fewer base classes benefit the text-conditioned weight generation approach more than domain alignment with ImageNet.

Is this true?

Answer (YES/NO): NO